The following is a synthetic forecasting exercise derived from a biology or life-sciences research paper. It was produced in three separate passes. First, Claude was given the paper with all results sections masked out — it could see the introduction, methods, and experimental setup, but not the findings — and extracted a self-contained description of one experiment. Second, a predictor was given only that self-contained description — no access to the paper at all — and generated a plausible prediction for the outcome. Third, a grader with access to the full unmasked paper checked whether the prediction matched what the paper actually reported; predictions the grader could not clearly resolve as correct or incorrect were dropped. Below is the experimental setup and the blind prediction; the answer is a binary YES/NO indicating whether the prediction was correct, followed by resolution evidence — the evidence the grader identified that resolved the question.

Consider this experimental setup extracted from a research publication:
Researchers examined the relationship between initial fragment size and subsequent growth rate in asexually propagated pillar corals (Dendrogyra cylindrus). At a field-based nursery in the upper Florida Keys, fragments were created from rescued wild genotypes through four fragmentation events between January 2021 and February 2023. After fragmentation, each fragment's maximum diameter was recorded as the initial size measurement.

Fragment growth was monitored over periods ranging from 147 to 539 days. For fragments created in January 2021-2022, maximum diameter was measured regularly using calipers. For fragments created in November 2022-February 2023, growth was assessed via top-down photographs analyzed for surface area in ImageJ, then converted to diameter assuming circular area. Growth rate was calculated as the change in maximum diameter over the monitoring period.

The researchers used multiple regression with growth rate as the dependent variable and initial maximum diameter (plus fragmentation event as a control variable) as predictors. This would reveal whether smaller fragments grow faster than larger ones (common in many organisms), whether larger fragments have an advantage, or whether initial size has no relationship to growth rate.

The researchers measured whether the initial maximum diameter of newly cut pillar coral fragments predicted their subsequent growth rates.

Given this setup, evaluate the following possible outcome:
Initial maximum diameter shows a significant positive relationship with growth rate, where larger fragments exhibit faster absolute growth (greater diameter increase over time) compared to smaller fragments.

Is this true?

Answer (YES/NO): NO